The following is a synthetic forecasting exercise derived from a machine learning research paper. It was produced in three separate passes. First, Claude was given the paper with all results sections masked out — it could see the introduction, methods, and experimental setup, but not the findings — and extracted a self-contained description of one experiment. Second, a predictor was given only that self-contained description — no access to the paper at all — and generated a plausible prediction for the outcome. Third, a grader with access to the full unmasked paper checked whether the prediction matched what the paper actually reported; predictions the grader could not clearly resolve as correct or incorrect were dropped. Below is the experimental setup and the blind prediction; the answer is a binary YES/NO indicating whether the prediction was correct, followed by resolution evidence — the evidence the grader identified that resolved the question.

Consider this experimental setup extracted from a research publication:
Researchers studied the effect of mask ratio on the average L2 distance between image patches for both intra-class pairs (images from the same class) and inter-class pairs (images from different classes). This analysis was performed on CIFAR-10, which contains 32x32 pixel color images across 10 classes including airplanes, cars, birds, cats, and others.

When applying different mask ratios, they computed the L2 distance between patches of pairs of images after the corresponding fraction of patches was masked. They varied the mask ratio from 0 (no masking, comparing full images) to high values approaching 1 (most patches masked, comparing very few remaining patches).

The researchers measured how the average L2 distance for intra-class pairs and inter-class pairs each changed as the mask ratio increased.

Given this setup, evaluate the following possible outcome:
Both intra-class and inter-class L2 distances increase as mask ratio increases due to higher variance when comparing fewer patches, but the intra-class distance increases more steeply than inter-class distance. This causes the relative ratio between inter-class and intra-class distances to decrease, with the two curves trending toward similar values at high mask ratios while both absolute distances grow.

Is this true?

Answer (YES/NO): NO